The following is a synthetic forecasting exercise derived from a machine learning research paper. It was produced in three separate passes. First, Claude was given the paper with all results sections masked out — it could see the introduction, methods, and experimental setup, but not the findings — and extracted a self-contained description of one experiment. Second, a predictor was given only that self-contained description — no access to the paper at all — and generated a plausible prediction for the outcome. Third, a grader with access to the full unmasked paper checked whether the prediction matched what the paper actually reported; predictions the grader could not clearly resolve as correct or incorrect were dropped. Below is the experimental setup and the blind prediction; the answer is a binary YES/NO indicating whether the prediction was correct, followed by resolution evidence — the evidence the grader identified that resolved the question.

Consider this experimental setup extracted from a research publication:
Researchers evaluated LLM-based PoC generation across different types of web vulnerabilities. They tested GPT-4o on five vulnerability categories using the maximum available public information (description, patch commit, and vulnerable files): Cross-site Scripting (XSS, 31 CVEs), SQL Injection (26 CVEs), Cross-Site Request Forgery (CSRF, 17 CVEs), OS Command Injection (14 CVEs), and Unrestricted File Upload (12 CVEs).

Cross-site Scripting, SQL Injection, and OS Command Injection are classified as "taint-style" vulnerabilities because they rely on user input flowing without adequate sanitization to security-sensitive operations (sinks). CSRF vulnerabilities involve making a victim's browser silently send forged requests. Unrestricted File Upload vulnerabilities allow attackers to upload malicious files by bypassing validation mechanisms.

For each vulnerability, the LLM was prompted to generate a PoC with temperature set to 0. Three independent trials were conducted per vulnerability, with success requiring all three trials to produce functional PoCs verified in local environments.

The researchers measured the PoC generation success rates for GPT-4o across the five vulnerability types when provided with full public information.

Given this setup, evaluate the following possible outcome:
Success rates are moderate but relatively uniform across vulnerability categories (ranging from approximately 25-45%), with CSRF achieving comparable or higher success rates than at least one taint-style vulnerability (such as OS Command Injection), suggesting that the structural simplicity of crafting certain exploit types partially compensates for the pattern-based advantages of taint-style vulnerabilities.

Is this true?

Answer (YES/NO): NO